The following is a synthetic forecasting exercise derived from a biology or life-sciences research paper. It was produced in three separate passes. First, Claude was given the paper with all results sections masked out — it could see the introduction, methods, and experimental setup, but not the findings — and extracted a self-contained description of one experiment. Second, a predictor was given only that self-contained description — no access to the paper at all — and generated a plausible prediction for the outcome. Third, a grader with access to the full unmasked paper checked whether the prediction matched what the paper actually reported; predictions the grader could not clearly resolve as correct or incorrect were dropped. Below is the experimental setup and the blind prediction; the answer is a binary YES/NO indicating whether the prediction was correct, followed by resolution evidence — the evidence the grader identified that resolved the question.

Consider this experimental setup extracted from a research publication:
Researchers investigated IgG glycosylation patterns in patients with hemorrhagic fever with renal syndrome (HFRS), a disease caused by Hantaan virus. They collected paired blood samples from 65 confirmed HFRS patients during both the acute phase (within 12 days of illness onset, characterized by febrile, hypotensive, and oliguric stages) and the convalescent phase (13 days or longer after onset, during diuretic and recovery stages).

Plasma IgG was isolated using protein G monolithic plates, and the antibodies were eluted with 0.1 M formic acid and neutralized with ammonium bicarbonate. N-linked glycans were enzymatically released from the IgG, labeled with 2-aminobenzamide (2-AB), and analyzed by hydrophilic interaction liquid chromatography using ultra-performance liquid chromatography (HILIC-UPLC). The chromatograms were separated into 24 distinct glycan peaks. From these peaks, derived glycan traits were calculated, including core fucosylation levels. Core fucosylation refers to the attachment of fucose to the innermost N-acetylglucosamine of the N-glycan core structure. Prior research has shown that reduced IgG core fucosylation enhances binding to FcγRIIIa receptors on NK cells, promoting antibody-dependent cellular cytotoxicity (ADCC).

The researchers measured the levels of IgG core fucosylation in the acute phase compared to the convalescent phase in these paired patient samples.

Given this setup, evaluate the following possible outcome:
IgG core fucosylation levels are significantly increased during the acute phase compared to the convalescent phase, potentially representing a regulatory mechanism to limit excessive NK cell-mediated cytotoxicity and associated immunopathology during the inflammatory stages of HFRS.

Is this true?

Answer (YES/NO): NO